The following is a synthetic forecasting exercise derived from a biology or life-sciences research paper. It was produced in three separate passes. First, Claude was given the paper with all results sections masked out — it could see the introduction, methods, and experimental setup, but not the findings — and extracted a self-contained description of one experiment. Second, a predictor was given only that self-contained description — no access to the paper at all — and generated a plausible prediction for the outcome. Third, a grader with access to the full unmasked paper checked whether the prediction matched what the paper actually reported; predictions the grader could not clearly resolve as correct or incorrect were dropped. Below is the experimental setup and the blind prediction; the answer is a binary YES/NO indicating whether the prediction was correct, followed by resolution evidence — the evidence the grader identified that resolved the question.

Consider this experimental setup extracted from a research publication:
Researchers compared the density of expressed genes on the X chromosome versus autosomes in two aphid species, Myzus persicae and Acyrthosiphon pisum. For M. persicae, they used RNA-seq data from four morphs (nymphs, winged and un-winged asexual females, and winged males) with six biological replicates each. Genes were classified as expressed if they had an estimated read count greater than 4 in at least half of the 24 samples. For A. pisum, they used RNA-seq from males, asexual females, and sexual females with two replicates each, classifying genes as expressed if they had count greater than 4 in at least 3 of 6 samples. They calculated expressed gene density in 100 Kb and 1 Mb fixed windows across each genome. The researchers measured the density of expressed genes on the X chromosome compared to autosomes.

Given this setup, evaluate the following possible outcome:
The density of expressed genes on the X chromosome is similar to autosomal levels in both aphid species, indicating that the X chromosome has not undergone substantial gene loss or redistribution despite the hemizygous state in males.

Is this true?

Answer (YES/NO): NO